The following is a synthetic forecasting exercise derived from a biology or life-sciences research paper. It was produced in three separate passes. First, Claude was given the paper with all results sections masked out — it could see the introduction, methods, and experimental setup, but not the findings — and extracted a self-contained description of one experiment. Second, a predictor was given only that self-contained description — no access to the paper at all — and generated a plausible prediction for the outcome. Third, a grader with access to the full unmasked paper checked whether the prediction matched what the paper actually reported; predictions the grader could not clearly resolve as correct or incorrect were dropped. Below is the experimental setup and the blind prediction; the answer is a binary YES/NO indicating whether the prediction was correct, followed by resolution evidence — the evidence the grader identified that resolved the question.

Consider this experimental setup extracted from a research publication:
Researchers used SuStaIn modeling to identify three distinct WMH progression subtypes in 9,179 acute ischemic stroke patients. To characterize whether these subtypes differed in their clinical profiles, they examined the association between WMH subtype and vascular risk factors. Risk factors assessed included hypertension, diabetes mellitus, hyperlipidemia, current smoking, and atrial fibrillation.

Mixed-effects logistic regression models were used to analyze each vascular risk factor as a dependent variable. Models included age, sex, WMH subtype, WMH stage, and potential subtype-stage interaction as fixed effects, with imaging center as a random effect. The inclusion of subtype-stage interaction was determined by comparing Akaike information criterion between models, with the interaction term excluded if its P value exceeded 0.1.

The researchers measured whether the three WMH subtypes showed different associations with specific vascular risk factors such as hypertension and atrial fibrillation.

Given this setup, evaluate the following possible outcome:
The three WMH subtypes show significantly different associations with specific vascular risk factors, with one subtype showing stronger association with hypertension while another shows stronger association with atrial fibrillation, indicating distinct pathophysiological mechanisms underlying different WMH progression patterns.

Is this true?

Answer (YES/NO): YES